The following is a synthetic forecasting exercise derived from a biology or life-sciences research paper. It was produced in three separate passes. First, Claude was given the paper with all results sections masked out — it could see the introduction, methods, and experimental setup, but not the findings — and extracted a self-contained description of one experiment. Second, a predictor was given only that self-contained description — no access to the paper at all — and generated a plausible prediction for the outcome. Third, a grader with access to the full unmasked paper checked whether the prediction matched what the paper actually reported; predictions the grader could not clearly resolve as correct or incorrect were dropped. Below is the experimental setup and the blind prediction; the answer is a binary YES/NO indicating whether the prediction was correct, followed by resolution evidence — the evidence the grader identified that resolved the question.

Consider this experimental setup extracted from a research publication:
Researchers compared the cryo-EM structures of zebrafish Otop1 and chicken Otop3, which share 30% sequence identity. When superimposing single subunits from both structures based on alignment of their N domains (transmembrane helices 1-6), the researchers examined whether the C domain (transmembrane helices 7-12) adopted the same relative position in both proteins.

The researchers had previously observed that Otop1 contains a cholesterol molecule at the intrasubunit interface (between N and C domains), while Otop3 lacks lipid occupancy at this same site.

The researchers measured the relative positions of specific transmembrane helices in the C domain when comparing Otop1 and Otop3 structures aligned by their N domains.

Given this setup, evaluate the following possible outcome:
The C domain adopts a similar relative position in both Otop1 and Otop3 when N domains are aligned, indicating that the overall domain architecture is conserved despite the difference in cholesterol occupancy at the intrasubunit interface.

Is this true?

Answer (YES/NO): NO